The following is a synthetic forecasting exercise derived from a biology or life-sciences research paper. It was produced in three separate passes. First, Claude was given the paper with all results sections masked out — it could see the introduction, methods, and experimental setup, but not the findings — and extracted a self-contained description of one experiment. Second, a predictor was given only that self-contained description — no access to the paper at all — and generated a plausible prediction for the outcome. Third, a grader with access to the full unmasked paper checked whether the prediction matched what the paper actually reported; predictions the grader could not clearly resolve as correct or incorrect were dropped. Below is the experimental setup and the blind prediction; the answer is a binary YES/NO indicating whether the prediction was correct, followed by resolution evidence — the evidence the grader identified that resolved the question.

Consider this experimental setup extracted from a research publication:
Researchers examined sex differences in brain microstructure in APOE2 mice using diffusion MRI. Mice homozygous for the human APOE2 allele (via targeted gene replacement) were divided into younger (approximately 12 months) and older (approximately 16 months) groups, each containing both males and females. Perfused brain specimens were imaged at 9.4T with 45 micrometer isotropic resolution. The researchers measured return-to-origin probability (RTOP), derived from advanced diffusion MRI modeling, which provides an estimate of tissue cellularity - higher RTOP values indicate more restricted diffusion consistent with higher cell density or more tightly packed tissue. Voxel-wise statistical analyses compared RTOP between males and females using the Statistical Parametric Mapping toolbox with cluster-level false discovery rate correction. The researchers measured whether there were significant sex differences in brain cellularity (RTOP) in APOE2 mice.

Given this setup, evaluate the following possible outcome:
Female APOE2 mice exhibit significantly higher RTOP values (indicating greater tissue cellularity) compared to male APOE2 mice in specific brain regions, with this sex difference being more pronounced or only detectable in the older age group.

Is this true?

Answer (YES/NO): NO